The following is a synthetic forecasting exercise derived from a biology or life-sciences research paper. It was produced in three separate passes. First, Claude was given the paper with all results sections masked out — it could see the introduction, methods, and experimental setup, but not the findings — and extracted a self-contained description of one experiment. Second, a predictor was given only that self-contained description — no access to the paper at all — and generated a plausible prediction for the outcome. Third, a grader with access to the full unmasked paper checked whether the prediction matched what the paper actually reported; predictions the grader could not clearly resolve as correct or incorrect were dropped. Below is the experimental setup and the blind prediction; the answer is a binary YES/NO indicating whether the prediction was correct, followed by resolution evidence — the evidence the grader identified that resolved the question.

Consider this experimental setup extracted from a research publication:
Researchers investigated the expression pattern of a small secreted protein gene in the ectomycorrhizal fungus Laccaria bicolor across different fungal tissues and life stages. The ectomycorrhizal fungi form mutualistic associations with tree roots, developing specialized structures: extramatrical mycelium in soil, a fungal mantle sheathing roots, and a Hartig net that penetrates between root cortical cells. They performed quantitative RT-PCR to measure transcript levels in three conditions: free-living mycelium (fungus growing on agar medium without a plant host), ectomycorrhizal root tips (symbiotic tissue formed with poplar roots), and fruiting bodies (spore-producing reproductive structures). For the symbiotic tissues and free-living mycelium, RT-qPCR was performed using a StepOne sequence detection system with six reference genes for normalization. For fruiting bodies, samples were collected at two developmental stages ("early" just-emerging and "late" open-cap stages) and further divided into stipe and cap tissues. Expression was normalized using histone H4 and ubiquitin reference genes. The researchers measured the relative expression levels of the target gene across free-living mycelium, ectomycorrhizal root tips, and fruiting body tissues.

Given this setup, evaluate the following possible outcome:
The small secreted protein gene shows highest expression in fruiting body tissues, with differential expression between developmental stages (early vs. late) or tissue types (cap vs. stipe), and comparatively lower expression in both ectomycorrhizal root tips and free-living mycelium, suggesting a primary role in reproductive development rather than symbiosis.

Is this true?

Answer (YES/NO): NO